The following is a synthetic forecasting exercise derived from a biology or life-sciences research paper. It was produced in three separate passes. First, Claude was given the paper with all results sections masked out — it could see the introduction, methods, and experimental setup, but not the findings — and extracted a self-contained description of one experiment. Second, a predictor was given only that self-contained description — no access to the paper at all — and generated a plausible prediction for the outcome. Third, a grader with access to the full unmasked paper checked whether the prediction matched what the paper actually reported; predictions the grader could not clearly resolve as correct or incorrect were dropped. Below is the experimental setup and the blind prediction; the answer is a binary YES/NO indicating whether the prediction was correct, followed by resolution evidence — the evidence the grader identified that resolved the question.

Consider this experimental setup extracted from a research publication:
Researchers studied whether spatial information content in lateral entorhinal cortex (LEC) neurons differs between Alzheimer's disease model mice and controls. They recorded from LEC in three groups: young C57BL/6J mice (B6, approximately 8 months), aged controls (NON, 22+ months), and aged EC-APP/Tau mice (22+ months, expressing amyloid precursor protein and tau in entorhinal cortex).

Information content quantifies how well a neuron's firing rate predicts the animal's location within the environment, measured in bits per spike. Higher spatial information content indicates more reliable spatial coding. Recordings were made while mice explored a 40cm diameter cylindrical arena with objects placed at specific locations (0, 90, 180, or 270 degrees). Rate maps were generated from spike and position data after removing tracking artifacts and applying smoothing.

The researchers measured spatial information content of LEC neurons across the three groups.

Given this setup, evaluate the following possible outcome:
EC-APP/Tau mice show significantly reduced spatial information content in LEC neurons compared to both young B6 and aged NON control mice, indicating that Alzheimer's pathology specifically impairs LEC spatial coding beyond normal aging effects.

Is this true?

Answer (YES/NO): YES